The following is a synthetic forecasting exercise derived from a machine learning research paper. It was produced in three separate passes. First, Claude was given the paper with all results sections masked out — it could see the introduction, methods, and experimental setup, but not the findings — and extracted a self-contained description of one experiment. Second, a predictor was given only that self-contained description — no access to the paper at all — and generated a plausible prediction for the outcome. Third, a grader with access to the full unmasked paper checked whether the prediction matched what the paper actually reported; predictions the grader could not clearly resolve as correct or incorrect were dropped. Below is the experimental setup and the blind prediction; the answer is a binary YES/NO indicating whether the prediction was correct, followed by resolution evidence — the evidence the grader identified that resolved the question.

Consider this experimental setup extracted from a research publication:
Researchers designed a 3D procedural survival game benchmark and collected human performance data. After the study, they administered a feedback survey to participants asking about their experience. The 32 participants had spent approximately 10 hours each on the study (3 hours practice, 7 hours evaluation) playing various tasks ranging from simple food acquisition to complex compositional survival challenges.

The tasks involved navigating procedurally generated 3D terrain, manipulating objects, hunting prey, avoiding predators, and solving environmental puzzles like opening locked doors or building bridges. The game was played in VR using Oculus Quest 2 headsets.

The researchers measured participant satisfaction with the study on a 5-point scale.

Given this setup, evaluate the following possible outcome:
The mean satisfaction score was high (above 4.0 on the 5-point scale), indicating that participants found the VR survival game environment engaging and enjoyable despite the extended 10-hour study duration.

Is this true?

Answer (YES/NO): YES